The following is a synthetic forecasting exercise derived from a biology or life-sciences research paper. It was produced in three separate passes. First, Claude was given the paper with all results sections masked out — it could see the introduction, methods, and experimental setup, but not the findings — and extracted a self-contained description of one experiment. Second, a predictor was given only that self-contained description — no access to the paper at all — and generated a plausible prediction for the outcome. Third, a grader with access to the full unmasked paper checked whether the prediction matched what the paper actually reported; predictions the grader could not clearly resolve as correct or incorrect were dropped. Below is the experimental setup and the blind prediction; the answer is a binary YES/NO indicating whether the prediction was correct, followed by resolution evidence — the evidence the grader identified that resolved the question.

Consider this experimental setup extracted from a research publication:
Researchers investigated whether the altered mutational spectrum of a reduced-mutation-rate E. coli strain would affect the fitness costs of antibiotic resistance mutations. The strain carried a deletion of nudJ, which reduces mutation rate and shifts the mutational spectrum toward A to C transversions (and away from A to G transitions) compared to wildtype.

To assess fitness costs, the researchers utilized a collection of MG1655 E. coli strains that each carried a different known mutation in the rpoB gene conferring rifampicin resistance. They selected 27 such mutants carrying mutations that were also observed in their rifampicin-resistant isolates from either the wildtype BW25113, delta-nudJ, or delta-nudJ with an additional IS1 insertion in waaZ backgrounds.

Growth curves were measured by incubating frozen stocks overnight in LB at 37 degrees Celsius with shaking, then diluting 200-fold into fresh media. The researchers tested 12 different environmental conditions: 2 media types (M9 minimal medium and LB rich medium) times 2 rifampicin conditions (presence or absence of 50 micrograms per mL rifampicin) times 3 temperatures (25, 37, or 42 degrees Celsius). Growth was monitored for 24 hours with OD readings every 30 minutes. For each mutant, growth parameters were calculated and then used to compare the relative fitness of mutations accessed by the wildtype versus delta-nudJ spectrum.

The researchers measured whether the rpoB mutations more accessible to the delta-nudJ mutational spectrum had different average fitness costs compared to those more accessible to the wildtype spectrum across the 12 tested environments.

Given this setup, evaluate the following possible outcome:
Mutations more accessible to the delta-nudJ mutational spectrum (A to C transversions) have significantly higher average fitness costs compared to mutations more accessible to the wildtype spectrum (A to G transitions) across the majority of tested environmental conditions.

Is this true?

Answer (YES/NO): YES